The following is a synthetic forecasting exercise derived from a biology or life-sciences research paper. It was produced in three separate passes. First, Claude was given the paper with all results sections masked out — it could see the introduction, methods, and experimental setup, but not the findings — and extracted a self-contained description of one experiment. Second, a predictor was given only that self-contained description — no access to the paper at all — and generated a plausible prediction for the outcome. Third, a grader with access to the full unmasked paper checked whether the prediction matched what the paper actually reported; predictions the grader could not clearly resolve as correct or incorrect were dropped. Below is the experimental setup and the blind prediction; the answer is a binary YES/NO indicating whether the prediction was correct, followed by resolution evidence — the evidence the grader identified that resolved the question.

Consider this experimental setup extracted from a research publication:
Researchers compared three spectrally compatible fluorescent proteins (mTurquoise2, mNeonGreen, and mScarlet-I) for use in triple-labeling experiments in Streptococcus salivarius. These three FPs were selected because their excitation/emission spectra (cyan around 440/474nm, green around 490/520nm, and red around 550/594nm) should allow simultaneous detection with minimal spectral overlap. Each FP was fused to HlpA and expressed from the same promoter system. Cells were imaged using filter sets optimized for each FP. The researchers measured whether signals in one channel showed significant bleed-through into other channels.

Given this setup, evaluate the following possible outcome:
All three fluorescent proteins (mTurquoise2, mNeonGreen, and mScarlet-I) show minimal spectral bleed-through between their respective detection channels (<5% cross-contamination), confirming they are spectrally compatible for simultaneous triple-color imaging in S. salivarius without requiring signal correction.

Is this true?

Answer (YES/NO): NO